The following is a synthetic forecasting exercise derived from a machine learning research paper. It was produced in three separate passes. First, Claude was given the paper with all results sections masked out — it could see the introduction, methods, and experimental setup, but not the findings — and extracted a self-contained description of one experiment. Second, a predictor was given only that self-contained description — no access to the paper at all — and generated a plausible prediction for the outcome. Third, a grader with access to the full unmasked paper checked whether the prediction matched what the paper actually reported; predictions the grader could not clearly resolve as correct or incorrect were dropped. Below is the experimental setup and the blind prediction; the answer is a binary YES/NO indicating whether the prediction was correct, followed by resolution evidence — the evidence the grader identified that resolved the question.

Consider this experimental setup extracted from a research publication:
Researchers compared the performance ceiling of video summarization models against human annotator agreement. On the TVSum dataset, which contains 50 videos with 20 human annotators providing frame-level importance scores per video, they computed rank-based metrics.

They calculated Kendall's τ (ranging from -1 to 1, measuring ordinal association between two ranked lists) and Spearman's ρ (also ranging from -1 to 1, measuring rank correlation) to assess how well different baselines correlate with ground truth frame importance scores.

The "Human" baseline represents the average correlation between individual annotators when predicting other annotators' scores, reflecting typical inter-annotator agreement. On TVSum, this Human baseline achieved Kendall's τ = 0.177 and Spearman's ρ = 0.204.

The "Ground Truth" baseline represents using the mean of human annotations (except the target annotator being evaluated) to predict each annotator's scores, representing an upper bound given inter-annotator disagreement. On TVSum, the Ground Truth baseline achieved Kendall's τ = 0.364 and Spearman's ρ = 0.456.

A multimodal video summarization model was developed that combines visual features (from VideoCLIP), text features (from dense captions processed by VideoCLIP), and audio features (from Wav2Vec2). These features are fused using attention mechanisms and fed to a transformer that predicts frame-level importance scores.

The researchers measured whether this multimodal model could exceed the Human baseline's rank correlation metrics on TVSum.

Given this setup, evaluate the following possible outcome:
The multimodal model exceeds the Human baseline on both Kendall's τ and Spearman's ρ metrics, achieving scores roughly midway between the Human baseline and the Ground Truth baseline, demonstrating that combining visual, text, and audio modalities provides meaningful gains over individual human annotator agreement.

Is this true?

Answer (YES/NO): NO